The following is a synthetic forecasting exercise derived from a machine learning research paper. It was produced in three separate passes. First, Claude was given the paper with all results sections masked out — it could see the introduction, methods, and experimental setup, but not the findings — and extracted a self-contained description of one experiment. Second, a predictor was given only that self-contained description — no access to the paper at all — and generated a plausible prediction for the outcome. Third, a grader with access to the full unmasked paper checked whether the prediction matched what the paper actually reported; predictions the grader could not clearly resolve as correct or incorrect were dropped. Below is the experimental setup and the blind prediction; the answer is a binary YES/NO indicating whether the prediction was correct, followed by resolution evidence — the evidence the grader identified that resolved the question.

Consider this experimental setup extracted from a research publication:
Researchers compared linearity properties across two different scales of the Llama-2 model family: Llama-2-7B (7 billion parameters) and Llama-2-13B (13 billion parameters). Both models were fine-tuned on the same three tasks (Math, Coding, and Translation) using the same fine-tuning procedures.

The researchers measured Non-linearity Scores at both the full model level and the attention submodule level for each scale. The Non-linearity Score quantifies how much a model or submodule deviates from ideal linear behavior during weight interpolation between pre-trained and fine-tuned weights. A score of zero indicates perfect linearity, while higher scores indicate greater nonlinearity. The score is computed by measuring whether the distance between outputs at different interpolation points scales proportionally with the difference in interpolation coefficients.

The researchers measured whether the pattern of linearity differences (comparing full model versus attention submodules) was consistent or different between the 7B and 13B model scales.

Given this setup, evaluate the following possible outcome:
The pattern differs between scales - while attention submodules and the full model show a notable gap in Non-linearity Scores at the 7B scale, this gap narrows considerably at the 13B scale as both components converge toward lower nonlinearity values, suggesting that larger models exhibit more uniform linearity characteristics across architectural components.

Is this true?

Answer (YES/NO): NO